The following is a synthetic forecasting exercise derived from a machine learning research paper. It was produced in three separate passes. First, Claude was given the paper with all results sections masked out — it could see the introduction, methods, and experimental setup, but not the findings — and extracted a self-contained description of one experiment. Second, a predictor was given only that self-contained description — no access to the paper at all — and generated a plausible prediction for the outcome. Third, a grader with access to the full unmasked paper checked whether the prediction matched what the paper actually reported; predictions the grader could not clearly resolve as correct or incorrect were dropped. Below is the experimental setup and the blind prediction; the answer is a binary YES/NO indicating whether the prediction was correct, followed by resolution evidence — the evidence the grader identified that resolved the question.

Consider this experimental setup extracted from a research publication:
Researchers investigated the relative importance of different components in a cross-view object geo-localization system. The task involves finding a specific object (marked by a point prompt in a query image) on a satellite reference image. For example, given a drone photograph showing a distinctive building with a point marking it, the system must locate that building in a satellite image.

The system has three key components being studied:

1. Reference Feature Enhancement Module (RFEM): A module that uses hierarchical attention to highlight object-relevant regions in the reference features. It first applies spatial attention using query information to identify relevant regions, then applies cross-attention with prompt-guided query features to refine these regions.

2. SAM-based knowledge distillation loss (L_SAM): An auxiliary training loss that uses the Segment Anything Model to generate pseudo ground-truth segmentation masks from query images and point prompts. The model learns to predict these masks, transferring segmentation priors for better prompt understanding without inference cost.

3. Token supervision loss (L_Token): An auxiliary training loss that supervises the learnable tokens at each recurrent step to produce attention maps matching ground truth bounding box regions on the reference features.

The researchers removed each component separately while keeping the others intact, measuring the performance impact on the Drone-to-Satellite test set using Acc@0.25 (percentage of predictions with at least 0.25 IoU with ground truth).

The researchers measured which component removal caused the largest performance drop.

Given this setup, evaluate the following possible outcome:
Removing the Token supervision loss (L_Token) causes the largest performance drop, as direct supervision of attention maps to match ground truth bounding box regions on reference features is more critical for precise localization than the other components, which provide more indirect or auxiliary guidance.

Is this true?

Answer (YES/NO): NO